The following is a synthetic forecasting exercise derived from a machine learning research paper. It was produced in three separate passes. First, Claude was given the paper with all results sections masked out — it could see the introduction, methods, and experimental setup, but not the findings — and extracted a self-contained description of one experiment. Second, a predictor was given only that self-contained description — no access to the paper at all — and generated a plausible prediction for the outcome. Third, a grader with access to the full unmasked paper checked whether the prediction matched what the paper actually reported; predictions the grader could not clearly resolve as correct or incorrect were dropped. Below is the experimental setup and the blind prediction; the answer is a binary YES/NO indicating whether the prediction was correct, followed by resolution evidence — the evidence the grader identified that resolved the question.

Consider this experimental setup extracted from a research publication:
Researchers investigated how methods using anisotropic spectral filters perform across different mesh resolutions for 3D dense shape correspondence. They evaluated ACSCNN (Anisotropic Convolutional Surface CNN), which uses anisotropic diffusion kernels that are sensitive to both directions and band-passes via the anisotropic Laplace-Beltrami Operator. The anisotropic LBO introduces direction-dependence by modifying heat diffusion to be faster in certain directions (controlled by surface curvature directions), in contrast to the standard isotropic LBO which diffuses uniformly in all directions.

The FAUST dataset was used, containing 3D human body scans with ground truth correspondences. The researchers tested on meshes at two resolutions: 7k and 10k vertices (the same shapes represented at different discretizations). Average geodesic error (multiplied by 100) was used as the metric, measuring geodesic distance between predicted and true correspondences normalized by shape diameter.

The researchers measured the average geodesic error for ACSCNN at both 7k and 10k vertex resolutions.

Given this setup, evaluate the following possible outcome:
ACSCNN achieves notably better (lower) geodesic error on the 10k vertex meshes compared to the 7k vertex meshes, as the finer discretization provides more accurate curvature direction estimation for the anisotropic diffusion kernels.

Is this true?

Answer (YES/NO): NO